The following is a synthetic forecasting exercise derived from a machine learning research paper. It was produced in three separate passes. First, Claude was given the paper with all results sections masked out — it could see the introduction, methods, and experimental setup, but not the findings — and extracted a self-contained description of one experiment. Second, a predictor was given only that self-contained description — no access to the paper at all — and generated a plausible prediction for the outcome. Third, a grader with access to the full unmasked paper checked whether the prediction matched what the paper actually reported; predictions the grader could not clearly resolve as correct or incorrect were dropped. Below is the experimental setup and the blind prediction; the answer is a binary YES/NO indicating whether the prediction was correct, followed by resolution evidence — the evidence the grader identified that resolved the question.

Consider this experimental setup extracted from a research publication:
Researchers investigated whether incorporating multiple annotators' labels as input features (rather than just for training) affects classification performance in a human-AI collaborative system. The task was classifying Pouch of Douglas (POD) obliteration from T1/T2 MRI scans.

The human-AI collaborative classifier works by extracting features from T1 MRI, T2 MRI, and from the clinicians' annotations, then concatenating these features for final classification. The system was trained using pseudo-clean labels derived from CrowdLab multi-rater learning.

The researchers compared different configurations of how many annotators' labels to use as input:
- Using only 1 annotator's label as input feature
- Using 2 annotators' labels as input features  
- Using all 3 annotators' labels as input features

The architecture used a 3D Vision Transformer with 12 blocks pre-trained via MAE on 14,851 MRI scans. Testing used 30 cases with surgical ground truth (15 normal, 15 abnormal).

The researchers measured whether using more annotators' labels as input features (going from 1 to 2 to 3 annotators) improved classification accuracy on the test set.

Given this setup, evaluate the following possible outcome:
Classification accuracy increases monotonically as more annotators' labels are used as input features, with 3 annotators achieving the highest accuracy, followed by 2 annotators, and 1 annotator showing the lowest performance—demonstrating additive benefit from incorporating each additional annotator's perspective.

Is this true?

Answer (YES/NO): NO